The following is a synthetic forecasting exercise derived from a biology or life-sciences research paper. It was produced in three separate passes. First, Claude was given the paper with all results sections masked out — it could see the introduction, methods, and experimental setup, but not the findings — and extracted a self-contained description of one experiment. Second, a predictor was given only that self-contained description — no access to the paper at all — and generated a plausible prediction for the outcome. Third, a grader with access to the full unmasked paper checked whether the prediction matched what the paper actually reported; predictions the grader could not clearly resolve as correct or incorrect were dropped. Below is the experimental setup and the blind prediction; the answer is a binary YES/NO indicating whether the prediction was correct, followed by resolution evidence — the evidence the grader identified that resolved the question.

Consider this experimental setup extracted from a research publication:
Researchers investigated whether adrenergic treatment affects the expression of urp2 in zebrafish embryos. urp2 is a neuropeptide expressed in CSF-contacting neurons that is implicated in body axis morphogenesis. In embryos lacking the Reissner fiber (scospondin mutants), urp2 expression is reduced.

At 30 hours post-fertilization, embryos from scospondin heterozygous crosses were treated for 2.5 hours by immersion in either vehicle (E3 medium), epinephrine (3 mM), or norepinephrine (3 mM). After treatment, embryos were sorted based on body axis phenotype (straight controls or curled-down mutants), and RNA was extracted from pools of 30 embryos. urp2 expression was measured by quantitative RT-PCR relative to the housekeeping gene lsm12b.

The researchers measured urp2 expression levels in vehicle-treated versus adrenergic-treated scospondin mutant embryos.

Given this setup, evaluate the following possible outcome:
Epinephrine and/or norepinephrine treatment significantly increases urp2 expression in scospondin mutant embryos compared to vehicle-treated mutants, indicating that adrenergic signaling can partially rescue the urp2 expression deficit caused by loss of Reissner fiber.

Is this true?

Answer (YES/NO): YES